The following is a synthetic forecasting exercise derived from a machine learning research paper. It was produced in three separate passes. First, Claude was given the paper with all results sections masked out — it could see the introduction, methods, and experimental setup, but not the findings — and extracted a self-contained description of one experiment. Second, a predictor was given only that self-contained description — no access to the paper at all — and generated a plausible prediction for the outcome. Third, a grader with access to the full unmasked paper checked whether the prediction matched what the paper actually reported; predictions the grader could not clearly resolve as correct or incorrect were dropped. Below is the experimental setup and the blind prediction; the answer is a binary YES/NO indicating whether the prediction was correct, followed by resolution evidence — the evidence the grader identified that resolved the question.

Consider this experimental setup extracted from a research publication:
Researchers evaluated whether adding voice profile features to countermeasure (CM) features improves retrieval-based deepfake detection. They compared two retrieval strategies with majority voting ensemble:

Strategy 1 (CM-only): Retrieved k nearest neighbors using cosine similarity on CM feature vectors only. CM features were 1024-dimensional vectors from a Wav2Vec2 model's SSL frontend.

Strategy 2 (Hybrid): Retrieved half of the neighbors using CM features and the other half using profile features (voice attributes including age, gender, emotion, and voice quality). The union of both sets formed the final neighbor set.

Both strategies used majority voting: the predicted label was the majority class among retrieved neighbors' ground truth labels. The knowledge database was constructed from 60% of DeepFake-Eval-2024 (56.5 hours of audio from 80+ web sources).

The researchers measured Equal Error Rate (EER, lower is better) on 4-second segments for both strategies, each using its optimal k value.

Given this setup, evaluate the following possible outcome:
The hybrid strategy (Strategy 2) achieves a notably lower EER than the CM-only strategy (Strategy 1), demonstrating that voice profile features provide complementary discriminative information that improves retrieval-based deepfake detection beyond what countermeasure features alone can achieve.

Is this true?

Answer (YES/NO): YES